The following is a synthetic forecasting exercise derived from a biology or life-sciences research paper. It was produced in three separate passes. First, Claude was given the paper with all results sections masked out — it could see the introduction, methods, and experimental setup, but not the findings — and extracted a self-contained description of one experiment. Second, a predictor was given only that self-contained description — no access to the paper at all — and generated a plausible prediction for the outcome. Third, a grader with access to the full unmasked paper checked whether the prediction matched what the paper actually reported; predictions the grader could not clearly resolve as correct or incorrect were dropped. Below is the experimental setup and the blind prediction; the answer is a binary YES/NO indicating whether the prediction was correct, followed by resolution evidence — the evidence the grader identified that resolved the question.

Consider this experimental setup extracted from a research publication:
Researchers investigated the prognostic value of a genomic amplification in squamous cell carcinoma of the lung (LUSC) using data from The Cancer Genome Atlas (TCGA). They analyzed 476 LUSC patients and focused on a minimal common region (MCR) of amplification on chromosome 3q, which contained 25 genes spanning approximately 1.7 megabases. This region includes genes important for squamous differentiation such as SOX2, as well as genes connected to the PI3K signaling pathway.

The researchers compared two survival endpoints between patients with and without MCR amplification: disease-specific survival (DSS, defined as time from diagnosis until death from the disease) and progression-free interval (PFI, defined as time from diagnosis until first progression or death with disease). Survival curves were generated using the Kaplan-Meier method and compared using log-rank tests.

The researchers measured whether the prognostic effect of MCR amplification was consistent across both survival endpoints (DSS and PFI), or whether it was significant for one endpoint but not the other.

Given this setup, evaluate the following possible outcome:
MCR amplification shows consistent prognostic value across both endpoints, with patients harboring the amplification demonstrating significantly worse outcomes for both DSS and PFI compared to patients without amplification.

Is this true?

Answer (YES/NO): NO